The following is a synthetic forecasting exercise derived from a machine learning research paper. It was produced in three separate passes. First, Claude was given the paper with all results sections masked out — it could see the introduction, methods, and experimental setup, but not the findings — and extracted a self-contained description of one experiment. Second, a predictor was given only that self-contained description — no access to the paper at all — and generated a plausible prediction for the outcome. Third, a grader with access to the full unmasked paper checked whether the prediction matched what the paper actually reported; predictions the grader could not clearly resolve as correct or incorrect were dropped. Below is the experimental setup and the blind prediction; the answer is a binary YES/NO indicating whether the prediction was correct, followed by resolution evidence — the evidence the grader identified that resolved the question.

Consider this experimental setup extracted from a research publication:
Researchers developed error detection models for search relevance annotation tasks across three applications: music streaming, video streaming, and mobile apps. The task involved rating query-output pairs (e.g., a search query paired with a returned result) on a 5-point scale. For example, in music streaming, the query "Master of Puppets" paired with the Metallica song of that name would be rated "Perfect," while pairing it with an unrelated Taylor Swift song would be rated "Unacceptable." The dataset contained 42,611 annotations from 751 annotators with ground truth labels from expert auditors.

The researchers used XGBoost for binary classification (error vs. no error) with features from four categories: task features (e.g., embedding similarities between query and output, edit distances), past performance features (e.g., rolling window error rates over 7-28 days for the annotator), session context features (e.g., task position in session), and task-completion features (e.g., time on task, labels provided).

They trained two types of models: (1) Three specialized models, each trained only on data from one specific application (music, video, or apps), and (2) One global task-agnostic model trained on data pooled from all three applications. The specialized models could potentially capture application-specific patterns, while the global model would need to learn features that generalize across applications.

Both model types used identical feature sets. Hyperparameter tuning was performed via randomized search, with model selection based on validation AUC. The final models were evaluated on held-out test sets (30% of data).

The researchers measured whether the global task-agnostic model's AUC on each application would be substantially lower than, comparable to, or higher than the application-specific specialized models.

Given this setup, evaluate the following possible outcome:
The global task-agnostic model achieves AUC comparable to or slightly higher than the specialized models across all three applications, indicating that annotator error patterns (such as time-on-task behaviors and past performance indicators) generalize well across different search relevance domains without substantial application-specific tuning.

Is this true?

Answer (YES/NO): YES